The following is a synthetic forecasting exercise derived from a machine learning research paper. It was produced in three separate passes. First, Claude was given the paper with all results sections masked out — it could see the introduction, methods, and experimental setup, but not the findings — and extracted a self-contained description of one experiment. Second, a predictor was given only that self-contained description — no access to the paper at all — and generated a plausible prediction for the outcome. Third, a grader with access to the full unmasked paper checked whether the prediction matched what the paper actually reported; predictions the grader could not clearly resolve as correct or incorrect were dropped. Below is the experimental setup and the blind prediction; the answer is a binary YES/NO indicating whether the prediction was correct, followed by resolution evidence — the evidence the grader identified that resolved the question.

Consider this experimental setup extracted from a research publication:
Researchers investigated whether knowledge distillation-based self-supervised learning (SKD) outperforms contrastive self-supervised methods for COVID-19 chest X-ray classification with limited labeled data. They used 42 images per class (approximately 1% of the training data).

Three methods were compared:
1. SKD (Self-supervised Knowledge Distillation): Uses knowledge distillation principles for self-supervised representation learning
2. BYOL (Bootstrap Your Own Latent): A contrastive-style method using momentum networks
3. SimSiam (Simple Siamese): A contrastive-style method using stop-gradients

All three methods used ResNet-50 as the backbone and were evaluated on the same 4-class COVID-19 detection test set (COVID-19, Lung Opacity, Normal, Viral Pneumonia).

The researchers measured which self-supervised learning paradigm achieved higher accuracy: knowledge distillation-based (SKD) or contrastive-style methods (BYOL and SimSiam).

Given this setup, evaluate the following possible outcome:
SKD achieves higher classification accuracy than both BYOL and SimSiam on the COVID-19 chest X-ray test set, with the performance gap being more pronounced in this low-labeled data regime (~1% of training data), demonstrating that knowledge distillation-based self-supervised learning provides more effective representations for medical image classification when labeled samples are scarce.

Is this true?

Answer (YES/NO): YES